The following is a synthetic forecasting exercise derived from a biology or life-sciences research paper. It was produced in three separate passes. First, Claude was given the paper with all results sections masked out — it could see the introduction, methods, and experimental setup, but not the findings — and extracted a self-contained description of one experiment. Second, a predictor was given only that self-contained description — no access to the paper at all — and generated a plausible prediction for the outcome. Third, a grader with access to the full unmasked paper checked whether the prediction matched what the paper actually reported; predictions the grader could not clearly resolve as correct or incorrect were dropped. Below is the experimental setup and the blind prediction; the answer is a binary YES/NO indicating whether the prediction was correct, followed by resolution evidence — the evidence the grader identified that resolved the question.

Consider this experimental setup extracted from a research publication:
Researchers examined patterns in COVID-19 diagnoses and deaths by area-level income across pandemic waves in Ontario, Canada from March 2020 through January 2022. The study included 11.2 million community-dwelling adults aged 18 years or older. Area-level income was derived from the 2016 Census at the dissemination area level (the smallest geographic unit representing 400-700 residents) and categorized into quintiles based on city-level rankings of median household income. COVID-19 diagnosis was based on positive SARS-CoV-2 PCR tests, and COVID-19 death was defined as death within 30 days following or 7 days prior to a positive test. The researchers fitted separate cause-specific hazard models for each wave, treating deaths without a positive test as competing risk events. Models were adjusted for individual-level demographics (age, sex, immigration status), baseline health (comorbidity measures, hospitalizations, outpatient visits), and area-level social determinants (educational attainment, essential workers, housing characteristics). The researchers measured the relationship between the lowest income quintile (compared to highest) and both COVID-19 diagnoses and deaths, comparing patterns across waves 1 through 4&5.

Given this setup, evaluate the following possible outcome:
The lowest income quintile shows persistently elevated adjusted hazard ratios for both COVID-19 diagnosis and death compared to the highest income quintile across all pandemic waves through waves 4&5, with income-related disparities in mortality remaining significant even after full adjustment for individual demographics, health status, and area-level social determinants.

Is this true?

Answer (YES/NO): NO